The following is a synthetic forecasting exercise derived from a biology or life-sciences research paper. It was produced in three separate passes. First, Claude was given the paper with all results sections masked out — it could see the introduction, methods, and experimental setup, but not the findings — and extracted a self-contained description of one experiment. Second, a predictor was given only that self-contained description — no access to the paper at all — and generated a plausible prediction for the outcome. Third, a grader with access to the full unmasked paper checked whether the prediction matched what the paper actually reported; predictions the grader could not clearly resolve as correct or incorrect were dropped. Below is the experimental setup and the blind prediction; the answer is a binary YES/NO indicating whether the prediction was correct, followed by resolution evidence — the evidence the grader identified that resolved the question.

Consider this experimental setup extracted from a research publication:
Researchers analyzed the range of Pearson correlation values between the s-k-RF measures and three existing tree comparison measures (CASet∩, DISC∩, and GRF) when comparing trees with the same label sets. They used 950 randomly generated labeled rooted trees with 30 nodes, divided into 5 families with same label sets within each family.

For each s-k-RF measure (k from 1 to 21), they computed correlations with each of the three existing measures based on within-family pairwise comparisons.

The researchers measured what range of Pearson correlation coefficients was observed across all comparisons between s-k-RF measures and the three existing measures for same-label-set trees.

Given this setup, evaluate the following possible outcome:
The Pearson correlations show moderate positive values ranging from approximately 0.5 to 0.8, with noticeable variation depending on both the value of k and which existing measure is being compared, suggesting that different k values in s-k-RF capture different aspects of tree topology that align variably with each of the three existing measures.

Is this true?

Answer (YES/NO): NO